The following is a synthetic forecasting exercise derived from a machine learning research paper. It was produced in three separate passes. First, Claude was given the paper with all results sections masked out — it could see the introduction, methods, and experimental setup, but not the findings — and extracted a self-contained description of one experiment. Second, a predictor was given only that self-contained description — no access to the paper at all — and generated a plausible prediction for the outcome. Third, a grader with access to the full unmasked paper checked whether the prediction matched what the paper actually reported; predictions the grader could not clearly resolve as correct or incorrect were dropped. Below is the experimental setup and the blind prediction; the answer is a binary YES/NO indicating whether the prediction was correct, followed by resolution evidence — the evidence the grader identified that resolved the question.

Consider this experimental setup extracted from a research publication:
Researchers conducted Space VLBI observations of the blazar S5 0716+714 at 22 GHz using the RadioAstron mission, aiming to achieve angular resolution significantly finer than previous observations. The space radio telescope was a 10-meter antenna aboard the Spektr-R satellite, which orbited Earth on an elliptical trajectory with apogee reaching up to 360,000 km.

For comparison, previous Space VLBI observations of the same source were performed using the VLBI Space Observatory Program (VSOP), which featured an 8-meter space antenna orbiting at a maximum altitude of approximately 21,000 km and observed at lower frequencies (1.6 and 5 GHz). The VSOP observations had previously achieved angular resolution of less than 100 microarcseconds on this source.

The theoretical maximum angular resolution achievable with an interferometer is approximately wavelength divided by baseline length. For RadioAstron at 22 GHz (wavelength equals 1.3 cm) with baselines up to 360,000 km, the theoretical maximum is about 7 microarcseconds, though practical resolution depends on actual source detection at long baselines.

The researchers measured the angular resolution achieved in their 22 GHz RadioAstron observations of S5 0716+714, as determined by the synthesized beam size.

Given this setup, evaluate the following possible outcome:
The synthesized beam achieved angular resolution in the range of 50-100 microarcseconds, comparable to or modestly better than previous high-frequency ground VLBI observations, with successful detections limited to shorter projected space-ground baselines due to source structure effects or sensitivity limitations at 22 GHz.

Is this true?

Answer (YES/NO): NO